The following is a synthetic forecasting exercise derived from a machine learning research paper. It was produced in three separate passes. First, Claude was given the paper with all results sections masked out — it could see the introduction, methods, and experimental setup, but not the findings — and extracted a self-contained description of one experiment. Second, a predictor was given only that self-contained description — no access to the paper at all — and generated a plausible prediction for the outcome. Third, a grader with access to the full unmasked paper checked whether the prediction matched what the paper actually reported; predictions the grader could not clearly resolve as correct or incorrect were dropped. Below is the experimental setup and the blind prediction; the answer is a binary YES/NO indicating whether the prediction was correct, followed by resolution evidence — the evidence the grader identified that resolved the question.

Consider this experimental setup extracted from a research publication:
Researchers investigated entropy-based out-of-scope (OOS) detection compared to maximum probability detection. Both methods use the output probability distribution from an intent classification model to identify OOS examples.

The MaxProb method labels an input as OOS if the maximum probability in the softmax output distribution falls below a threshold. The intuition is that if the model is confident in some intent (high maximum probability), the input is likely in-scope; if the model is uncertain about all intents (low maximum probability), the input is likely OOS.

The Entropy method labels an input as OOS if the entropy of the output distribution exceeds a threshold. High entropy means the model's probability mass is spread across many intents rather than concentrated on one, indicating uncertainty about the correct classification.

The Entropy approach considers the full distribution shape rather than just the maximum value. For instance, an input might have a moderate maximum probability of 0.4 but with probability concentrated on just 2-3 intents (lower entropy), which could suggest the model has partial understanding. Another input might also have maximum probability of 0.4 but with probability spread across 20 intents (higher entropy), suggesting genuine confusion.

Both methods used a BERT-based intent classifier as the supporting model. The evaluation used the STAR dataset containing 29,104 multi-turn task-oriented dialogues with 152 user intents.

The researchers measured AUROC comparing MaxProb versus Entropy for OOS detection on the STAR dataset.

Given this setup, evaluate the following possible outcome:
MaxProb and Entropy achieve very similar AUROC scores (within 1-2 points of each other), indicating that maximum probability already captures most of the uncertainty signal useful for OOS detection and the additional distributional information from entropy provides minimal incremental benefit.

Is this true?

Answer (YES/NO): NO